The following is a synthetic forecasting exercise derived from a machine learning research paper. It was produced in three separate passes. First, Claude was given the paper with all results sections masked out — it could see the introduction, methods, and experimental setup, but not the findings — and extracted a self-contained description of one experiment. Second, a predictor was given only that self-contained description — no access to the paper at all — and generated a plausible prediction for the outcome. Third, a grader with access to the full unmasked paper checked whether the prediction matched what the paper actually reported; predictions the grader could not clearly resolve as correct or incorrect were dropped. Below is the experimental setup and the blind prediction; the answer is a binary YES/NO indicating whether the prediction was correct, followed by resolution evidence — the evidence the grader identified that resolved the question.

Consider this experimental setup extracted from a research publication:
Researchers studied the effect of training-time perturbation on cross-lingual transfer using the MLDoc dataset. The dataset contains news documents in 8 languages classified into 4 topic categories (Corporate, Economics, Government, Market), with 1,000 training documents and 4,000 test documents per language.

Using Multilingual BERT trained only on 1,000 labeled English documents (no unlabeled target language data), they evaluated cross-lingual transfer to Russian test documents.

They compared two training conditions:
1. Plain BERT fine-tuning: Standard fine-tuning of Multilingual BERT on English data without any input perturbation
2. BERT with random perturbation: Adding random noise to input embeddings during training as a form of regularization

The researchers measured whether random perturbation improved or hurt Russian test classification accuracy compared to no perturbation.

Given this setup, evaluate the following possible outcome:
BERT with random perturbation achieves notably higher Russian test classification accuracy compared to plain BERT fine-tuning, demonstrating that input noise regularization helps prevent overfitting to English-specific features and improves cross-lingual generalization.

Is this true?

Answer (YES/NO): NO